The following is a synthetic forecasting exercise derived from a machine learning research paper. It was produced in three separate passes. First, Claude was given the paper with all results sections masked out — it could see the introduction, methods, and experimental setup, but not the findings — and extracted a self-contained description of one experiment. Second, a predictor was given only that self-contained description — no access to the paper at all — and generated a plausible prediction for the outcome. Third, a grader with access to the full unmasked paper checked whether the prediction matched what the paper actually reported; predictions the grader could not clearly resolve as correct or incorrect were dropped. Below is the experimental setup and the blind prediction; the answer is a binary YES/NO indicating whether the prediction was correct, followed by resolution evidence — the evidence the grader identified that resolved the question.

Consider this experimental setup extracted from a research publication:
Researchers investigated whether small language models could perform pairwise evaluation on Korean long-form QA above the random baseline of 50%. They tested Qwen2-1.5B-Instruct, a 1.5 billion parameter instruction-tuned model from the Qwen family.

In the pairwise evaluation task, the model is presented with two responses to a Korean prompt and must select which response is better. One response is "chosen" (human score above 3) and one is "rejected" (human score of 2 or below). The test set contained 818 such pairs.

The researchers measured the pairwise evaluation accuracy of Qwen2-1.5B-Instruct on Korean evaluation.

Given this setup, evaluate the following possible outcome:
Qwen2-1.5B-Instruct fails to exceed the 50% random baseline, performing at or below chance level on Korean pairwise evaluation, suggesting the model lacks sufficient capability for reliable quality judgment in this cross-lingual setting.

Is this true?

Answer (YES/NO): YES